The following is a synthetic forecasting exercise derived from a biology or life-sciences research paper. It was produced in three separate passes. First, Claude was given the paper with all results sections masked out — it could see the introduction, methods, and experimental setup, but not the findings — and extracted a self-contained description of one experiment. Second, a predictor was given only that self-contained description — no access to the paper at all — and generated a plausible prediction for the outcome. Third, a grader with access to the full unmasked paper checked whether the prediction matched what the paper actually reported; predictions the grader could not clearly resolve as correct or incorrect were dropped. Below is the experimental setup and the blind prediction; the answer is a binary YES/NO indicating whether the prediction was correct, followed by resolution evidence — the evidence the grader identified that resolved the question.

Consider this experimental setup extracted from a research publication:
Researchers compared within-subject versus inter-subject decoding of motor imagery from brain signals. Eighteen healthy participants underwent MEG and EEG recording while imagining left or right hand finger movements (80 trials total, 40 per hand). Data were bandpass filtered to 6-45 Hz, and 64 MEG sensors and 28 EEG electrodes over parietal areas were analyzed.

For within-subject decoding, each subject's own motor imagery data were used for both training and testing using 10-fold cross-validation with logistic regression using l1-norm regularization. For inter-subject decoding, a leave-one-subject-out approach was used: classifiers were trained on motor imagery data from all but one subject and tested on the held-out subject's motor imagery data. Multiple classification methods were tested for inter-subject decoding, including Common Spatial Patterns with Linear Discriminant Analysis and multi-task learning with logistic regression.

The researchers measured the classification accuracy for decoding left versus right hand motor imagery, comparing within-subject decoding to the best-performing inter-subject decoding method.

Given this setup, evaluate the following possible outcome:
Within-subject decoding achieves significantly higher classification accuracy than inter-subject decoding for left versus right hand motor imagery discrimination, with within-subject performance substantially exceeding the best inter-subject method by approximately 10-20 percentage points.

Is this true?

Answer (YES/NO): NO